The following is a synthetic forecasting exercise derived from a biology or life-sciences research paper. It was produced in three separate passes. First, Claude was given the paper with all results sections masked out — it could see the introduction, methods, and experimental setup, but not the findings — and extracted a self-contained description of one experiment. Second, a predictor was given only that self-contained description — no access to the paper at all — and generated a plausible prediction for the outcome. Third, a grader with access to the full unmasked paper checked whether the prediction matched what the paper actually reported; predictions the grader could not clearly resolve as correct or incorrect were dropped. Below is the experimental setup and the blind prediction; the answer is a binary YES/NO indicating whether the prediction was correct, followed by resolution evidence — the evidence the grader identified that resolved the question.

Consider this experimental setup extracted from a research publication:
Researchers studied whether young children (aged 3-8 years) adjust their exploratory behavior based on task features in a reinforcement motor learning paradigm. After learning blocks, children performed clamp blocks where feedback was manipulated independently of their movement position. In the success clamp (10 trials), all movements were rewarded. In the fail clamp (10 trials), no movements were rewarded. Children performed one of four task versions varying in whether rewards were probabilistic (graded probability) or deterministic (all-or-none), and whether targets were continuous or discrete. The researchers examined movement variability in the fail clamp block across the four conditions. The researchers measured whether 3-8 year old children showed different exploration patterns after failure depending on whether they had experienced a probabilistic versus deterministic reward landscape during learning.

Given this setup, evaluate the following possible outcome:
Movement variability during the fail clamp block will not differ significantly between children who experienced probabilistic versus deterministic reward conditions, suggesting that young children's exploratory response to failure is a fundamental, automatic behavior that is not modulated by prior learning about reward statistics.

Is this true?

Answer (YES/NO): NO